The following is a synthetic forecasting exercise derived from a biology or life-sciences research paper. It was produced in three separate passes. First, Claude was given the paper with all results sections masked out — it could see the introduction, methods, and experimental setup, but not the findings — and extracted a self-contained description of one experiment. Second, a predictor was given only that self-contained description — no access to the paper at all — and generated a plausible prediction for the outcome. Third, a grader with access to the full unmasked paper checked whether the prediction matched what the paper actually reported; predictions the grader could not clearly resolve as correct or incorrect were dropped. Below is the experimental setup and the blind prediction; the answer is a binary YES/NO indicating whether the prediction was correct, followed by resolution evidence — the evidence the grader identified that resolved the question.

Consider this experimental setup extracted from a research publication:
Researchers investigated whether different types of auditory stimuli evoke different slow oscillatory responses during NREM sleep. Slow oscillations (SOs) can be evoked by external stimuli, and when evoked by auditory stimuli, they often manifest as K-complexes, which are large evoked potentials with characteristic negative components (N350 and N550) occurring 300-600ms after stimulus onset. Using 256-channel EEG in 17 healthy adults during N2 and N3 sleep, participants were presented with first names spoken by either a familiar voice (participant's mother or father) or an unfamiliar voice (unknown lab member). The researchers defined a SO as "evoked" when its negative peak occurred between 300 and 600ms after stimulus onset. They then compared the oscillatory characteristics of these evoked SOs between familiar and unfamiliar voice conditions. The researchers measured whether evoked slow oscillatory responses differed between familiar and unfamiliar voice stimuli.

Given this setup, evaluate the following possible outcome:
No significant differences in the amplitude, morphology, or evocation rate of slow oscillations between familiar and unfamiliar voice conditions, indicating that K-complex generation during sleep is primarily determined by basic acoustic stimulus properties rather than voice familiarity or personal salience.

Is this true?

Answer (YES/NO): NO